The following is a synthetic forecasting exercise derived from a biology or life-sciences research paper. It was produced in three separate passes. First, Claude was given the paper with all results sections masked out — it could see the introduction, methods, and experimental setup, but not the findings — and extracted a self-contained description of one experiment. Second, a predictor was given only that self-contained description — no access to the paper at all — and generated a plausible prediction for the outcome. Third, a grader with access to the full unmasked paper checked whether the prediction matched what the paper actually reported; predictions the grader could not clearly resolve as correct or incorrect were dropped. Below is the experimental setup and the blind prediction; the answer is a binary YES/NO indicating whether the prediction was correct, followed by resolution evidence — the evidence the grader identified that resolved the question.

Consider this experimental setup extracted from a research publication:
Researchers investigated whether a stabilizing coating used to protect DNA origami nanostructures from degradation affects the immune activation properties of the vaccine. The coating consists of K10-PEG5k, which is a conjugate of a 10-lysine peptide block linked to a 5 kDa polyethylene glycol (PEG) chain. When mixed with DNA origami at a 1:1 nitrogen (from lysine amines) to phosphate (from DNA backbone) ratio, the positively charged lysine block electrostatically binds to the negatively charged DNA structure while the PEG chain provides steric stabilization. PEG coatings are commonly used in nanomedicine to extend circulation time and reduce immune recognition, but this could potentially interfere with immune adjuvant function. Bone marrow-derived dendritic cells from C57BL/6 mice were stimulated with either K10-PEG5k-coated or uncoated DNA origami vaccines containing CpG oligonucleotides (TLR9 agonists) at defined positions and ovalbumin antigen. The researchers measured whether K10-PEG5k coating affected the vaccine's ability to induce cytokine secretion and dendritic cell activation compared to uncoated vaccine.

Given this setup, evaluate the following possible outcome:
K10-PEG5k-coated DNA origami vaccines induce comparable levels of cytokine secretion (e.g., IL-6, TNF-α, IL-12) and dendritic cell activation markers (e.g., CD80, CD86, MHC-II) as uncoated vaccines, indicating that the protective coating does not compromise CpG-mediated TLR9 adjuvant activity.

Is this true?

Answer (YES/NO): YES